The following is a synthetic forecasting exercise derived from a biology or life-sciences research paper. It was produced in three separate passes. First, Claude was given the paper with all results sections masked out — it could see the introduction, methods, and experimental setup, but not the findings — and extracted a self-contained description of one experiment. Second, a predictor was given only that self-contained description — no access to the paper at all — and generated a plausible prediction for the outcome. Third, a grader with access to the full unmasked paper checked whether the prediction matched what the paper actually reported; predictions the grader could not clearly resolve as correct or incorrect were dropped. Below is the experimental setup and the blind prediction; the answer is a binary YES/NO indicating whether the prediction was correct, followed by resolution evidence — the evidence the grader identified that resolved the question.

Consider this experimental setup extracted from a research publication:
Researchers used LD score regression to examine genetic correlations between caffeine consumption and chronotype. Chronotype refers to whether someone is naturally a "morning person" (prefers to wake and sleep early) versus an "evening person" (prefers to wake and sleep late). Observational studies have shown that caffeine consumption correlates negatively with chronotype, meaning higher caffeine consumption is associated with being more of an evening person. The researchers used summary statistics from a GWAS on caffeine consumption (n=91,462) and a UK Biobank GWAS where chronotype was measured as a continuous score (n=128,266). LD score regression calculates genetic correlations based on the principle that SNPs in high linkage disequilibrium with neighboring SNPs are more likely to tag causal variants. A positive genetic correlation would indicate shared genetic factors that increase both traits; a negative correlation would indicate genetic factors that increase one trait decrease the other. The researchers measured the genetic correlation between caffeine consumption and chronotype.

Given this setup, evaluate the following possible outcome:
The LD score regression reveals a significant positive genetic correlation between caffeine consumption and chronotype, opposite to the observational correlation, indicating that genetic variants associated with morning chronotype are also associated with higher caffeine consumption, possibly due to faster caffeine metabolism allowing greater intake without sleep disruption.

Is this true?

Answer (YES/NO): NO